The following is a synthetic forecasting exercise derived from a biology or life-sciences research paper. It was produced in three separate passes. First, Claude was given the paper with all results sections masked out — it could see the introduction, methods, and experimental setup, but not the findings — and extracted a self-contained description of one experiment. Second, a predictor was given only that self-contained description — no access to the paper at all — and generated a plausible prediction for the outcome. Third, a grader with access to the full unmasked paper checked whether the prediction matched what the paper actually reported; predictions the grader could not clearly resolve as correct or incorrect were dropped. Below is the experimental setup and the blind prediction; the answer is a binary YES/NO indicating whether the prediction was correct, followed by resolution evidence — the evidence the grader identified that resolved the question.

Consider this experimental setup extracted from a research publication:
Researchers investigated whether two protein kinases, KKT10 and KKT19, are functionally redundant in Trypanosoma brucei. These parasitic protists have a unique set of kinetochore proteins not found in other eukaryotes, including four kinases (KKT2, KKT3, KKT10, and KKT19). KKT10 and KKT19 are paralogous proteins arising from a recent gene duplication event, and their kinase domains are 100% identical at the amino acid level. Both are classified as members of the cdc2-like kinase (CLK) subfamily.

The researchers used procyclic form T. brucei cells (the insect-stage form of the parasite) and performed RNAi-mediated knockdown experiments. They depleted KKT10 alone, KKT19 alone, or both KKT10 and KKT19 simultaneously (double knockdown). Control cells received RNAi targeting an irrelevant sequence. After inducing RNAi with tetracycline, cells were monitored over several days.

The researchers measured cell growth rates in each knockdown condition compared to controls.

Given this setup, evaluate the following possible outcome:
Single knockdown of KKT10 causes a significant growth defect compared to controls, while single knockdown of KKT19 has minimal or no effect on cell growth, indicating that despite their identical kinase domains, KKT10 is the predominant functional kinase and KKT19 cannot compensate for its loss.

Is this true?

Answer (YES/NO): NO